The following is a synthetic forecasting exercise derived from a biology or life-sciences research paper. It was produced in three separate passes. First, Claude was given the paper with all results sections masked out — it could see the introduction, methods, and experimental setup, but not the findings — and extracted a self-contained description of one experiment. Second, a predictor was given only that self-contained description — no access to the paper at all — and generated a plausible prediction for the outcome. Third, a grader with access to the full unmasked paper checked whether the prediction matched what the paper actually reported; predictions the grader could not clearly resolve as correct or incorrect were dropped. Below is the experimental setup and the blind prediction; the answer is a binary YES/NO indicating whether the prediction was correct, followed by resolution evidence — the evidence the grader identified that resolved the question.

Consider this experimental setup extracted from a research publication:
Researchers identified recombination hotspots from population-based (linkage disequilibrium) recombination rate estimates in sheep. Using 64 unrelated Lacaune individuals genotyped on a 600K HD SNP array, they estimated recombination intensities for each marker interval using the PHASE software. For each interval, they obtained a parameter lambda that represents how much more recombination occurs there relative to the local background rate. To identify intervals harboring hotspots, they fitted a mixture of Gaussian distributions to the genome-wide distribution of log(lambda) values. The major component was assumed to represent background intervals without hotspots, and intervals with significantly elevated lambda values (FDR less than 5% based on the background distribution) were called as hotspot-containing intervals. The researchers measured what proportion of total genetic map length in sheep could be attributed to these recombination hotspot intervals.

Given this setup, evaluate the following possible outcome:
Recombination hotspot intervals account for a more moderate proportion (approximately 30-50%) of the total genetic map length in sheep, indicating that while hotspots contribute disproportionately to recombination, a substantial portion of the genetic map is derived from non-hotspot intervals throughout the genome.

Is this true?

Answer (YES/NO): NO